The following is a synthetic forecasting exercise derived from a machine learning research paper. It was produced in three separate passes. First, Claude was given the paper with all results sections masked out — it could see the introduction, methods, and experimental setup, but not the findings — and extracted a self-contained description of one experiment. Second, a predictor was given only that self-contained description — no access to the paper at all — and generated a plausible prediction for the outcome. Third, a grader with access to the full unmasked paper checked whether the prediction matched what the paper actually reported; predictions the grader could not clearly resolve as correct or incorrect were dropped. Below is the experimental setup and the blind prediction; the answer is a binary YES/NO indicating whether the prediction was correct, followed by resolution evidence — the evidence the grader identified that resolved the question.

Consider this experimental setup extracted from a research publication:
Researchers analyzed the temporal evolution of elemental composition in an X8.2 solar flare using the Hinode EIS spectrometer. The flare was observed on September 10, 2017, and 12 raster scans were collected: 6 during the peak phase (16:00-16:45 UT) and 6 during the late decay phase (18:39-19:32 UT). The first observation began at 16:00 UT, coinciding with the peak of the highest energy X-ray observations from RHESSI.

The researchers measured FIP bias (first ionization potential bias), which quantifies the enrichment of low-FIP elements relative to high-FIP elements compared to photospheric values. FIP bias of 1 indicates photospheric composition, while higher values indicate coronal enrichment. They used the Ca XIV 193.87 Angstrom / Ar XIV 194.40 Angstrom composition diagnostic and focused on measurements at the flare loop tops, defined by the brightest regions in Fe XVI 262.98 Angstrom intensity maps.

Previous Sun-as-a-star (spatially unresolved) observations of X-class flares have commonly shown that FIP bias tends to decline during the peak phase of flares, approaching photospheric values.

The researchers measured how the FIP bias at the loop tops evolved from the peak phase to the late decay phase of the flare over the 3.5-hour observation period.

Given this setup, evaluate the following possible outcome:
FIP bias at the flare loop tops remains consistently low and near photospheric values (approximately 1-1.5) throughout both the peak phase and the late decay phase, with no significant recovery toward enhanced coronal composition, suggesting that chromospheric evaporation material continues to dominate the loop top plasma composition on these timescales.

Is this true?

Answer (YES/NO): NO